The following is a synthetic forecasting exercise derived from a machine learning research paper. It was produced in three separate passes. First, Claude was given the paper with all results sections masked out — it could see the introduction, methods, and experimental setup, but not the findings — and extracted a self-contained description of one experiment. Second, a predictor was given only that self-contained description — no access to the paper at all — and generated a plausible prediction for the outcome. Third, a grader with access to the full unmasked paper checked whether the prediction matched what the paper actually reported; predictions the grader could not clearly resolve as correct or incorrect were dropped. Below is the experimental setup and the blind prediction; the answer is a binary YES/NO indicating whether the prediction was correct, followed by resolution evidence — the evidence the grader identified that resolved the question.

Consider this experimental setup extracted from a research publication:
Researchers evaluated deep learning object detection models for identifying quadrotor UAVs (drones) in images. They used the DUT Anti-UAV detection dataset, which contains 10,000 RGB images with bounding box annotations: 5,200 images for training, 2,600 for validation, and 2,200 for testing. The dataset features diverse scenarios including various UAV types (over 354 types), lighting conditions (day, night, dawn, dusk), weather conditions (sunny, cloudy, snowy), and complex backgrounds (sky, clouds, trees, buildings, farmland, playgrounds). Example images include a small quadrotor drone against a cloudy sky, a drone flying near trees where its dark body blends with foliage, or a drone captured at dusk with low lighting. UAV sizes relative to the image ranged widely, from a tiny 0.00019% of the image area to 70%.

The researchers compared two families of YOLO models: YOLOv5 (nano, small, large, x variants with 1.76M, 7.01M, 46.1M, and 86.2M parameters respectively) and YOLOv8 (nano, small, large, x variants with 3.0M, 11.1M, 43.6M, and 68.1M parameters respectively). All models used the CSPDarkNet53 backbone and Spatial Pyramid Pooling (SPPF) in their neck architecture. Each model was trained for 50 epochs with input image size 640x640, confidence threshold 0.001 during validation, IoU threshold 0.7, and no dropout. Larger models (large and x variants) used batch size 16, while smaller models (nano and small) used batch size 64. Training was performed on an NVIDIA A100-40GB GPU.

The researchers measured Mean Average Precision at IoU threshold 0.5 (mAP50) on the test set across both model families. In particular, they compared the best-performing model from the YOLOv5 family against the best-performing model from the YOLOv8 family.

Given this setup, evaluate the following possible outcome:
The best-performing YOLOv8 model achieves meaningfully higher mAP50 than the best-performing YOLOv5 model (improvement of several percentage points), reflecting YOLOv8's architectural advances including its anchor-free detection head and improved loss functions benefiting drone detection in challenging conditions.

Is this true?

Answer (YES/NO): NO